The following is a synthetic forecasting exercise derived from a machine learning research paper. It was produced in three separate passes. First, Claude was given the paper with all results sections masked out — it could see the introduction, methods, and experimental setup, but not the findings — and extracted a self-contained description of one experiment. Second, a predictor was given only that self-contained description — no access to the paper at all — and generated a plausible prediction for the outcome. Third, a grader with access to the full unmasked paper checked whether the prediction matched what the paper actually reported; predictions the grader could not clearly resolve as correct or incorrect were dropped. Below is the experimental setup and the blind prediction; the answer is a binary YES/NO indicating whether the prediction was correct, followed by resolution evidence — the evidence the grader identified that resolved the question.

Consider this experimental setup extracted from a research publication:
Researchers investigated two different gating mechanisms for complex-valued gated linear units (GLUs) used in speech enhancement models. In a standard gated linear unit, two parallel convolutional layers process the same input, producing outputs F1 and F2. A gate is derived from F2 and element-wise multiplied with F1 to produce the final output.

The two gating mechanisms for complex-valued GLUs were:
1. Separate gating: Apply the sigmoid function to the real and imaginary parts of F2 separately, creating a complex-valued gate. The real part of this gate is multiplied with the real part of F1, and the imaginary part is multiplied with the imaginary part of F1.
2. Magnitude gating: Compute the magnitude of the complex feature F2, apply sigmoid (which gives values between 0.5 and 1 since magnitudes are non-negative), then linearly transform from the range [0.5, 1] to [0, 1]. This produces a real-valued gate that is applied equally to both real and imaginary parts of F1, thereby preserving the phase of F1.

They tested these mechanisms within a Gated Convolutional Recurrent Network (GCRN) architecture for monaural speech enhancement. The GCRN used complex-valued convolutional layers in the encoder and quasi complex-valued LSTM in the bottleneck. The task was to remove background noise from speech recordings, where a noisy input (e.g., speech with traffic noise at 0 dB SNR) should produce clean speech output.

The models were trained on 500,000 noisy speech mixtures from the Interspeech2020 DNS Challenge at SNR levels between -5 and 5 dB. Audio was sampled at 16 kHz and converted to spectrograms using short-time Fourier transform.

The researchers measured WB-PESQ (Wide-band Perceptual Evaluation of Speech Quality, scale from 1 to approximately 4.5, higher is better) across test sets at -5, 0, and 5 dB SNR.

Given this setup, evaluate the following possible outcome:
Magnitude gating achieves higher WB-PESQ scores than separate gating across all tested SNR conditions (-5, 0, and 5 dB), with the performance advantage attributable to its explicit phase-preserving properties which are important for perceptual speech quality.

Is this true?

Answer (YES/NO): NO